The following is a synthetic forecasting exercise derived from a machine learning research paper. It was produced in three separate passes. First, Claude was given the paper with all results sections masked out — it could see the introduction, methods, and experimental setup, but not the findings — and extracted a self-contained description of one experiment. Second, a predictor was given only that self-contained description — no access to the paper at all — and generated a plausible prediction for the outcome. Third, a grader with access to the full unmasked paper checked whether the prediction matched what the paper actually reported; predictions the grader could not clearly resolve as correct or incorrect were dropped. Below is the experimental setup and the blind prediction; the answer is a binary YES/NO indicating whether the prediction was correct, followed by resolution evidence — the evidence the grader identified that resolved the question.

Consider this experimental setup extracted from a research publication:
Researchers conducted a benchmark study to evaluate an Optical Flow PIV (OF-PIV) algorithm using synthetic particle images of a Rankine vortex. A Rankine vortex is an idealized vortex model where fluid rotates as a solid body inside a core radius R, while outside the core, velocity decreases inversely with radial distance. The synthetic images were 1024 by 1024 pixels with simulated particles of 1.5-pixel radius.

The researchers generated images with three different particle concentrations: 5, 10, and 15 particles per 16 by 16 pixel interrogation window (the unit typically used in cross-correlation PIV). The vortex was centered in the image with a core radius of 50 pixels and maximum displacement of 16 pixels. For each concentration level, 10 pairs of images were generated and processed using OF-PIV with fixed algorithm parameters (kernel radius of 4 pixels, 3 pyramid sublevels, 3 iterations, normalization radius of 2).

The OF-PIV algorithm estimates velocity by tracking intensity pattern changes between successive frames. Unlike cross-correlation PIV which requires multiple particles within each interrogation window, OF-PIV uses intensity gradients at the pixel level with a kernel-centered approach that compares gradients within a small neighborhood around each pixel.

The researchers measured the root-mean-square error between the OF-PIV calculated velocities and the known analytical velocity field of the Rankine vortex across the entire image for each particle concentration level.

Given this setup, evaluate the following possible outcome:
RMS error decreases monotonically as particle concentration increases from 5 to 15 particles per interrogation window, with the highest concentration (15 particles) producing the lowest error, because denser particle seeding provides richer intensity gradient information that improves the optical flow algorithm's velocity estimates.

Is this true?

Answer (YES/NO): YES